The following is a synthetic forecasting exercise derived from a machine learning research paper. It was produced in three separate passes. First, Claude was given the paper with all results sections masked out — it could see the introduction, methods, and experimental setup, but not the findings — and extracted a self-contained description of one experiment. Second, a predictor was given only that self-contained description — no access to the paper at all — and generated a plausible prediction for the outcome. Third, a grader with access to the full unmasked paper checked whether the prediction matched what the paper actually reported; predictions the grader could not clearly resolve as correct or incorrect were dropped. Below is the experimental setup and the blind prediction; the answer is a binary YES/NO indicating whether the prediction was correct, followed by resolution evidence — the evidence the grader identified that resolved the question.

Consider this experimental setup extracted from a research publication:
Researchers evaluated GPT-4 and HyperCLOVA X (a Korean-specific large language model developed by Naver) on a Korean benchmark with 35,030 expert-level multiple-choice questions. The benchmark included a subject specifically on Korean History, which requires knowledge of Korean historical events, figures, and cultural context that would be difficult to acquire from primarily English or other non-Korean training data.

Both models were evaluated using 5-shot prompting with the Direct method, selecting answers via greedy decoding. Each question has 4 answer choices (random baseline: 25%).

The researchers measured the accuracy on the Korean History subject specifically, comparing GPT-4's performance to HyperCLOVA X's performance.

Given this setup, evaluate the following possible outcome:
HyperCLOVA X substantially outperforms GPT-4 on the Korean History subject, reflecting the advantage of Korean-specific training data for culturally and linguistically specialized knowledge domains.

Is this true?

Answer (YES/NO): YES